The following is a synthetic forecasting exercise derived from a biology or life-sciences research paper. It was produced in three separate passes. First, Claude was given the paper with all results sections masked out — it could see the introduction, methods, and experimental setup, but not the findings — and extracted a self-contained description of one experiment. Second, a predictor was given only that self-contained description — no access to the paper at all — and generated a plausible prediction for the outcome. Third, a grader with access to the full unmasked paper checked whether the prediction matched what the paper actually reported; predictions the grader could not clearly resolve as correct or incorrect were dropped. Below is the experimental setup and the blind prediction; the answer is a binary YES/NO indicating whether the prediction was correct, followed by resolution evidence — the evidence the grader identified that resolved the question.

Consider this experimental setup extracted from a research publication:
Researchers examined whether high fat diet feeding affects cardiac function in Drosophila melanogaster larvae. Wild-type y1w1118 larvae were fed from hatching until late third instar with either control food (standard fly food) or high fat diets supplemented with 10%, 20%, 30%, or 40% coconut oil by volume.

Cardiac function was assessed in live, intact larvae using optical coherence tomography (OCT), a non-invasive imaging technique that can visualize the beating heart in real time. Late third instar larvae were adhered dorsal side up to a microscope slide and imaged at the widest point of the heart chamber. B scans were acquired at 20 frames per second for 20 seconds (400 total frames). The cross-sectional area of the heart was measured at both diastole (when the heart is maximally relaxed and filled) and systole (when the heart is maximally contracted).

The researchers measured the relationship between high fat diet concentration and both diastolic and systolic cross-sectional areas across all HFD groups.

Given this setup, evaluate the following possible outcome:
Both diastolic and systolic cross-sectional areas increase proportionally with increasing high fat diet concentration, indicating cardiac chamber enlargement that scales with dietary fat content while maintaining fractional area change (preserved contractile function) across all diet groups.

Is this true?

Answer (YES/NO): NO